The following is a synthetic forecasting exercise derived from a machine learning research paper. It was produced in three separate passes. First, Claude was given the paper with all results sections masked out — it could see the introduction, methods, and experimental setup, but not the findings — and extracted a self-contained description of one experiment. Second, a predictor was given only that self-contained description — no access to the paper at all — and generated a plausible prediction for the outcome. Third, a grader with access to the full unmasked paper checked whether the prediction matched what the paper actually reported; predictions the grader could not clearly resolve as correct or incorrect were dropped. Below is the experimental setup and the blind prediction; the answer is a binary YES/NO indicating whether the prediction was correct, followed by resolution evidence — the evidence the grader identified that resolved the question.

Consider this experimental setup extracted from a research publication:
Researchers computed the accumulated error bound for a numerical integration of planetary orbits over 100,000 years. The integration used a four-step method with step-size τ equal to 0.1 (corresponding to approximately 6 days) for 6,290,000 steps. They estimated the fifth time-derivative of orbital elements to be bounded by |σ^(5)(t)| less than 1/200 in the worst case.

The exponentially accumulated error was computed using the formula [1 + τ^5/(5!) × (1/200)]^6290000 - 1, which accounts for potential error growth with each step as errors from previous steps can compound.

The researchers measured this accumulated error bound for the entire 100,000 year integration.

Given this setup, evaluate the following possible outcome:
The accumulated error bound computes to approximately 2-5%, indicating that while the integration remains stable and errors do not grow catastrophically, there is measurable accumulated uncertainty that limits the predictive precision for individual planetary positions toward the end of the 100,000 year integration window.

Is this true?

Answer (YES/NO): NO